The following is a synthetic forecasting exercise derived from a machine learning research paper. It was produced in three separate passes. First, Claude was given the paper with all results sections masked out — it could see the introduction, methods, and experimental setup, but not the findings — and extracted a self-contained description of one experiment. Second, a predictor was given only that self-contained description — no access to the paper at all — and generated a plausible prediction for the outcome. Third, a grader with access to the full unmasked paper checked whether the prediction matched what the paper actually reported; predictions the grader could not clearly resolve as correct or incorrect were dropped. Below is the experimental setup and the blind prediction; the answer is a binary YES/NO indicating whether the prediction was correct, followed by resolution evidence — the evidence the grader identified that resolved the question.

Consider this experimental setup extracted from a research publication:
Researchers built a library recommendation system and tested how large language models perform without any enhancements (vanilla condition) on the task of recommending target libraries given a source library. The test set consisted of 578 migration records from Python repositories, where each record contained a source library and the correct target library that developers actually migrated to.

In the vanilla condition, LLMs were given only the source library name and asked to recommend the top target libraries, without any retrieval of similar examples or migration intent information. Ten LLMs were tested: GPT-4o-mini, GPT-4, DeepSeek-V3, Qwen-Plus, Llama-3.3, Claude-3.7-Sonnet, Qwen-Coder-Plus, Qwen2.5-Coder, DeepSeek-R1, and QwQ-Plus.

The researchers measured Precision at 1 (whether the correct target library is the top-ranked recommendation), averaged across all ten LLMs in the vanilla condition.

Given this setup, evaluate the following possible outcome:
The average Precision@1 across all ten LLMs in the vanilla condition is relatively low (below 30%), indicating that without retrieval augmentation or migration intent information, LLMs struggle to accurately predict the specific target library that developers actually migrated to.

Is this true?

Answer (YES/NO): NO